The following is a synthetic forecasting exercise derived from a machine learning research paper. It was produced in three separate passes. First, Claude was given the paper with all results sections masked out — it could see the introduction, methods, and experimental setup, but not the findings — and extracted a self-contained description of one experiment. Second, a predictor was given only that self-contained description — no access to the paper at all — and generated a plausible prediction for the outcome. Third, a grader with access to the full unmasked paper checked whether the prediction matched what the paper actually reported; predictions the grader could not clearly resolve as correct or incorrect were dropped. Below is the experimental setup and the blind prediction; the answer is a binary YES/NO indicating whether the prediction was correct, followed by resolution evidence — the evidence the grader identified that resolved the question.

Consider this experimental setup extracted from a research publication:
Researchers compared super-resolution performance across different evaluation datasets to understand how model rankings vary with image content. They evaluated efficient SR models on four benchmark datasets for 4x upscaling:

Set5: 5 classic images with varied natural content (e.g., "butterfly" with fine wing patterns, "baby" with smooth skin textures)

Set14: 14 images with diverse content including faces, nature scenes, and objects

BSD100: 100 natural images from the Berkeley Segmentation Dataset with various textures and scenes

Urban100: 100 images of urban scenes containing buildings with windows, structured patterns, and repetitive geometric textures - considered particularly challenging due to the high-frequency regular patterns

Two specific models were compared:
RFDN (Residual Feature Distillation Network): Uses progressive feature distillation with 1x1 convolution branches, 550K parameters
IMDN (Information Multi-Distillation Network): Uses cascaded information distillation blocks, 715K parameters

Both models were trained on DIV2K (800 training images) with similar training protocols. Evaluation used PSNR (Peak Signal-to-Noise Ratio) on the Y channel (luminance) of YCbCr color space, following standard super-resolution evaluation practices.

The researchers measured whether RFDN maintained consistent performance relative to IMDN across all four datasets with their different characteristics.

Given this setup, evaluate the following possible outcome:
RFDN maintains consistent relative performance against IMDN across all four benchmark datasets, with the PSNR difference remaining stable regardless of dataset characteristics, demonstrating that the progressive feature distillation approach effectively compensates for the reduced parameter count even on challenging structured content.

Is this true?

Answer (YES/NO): NO